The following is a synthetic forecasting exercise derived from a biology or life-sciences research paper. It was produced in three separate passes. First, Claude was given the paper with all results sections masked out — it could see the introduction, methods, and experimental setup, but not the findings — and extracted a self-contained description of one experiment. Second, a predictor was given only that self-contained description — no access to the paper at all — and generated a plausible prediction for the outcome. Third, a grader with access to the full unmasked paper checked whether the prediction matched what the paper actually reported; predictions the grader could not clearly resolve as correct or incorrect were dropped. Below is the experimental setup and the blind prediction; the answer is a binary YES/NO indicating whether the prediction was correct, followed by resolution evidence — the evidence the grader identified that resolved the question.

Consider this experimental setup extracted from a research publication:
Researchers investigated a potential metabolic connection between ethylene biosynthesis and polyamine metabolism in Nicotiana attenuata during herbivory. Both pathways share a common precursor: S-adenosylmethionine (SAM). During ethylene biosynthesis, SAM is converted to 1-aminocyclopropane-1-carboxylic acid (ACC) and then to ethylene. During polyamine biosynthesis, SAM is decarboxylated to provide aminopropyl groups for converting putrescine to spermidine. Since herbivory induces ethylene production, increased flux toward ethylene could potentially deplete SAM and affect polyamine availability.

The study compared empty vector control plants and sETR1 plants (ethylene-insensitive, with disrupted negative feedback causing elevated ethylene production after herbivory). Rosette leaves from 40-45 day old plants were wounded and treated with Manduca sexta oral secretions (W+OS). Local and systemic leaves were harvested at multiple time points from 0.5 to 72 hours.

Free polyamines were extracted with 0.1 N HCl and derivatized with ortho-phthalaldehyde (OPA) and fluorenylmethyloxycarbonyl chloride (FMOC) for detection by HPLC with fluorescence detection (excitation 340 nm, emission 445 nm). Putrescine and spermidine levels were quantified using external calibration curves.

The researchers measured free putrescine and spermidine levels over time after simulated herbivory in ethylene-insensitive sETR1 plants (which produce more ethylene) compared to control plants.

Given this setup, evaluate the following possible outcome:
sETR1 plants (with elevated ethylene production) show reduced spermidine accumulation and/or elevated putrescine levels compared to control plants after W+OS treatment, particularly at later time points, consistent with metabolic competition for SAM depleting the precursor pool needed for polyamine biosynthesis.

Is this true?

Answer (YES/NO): NO